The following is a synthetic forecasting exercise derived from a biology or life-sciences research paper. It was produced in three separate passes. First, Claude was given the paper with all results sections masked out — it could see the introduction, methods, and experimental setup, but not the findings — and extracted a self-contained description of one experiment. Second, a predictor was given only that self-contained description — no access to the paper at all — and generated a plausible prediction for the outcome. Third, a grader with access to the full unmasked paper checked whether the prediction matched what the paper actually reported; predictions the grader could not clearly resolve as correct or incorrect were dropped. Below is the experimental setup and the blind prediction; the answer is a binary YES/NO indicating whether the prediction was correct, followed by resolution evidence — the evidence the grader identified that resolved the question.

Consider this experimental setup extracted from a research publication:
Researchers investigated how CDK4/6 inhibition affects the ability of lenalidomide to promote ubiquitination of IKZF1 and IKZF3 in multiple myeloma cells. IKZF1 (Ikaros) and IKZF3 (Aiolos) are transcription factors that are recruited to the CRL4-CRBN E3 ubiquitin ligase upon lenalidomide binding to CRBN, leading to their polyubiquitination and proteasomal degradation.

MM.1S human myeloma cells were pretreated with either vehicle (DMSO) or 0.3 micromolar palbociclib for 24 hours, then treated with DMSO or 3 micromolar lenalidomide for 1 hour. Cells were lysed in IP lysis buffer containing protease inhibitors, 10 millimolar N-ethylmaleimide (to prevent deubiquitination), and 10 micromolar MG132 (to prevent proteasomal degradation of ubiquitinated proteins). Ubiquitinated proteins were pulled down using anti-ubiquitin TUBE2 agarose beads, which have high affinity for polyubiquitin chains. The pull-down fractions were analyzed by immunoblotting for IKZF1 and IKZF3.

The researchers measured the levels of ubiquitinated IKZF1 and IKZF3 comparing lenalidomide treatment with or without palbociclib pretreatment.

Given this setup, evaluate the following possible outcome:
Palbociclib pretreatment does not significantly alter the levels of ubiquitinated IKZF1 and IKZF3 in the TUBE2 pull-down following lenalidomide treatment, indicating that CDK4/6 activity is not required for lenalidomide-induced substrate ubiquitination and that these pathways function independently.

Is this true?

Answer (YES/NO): NO